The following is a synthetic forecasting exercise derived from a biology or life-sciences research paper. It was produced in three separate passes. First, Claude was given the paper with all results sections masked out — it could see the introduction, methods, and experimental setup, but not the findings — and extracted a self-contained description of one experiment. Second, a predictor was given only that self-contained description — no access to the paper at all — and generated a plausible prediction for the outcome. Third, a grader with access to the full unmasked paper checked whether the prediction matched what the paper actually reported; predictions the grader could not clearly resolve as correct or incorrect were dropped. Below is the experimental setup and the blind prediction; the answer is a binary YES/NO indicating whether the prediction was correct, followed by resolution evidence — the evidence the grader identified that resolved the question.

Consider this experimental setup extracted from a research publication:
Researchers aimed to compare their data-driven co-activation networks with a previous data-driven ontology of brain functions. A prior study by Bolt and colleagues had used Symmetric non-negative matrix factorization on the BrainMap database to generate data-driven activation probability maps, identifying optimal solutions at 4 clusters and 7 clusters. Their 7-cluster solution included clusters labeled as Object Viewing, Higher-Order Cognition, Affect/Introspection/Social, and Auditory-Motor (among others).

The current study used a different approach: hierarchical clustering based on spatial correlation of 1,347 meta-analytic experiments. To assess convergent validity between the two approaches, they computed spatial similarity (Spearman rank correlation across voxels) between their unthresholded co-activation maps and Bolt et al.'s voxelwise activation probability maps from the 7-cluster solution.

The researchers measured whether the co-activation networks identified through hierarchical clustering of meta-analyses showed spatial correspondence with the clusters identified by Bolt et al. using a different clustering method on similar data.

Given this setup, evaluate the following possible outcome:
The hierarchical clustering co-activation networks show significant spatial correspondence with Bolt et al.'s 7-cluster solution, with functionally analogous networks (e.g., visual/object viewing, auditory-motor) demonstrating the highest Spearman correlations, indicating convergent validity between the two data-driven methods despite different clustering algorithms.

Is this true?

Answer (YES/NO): YES